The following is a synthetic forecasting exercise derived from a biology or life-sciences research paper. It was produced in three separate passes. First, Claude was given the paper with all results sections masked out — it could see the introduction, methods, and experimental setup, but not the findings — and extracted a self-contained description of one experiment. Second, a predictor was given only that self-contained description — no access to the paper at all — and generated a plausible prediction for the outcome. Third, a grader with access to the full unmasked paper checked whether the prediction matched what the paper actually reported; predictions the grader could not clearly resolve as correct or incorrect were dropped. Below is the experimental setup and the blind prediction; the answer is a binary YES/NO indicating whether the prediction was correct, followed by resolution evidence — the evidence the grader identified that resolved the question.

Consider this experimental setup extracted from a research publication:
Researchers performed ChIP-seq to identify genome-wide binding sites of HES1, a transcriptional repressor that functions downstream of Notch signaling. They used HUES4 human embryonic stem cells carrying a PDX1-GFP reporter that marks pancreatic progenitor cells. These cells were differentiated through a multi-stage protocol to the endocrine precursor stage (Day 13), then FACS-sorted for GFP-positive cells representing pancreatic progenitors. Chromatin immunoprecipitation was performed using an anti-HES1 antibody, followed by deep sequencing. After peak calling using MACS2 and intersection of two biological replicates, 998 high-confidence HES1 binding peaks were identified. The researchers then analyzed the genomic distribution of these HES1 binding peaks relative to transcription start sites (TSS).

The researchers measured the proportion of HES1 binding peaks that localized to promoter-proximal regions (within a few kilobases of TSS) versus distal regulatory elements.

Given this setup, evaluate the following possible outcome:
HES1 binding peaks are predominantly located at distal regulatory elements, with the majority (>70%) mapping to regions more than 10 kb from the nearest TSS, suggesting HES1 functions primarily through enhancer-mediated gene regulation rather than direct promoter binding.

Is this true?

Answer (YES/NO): NO